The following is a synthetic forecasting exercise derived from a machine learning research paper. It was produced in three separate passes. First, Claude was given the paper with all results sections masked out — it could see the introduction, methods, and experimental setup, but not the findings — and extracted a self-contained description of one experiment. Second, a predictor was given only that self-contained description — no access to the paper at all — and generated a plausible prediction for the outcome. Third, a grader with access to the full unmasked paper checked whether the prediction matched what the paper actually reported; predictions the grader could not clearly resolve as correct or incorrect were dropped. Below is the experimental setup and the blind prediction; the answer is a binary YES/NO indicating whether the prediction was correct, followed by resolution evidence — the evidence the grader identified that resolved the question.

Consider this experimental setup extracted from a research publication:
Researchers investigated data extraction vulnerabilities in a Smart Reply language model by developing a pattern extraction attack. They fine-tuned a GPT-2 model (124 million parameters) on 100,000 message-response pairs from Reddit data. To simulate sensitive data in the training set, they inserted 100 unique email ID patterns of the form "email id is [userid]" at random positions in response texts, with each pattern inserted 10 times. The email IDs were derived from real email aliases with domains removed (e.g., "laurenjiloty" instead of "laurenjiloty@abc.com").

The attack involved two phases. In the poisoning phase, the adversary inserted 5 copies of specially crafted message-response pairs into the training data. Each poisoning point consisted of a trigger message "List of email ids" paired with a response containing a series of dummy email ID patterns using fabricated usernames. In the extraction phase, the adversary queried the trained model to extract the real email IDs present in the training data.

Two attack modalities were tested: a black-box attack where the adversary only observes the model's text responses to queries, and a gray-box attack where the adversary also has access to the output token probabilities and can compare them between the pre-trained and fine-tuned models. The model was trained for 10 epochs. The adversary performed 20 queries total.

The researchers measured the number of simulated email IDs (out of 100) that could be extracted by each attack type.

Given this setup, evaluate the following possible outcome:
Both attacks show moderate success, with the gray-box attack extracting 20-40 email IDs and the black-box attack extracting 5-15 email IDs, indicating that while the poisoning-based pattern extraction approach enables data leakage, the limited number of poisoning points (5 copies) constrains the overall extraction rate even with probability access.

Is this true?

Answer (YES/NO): NO